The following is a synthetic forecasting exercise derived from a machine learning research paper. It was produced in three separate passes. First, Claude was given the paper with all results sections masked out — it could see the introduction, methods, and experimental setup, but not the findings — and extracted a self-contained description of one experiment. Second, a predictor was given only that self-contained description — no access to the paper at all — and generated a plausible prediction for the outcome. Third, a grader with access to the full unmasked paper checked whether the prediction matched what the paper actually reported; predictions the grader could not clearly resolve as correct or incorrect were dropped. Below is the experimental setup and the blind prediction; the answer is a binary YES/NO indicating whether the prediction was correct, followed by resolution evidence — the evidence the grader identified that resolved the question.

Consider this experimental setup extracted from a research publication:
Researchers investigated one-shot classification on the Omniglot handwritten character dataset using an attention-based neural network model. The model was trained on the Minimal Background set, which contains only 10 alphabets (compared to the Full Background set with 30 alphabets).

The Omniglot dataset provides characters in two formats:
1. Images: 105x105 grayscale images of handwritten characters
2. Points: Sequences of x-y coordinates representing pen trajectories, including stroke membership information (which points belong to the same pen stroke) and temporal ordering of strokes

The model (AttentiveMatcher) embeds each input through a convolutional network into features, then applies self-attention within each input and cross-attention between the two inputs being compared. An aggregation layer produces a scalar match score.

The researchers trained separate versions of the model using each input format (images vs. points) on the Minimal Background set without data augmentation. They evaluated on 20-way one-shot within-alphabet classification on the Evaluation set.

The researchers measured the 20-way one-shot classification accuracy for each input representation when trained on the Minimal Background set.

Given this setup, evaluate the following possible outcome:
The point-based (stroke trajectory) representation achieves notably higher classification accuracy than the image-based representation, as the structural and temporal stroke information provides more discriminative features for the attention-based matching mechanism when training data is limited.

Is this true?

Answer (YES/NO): NO